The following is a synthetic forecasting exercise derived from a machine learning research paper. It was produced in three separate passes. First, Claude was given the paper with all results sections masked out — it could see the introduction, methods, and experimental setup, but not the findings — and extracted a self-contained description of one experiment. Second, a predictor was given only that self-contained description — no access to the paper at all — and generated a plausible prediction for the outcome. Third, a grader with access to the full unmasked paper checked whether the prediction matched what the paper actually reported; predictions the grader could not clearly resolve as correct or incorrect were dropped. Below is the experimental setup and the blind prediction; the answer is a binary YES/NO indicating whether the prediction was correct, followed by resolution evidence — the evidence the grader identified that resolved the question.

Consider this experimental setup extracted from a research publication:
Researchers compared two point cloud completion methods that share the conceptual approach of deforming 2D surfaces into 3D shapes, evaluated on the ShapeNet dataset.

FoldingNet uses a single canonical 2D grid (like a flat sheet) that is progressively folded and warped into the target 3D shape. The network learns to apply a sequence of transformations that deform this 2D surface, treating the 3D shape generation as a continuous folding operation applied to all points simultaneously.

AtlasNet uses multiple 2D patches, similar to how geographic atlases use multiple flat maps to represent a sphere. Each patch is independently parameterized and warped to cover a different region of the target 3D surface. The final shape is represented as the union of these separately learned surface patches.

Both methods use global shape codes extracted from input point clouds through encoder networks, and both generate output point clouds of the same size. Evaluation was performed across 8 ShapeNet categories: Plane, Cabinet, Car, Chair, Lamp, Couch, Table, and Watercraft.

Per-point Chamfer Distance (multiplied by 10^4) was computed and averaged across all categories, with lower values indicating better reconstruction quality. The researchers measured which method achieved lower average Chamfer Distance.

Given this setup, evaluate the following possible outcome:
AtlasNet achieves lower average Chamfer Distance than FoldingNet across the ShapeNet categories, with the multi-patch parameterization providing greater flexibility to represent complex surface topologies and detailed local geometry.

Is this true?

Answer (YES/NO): NO